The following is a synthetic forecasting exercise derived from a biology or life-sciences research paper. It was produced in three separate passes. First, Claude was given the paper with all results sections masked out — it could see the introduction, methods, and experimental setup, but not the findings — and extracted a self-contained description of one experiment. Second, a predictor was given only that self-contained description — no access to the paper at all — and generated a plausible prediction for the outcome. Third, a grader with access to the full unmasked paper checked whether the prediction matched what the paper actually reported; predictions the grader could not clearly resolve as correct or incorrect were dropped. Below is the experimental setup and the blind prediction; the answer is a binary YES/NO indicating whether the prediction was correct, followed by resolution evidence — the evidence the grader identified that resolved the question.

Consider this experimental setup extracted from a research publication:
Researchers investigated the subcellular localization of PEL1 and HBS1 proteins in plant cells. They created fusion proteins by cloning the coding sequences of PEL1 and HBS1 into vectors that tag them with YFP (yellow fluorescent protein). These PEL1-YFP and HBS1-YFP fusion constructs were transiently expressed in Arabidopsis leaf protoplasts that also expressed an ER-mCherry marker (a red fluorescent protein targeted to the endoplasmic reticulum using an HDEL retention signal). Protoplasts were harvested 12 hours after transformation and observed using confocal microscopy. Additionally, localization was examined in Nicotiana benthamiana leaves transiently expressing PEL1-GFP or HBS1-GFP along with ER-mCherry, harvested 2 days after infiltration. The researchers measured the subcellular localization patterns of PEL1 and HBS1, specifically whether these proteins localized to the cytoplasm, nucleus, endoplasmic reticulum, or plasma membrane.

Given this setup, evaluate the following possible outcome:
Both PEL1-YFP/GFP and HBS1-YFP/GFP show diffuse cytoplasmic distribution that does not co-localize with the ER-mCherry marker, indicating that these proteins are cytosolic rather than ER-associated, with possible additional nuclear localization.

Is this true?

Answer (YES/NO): NO